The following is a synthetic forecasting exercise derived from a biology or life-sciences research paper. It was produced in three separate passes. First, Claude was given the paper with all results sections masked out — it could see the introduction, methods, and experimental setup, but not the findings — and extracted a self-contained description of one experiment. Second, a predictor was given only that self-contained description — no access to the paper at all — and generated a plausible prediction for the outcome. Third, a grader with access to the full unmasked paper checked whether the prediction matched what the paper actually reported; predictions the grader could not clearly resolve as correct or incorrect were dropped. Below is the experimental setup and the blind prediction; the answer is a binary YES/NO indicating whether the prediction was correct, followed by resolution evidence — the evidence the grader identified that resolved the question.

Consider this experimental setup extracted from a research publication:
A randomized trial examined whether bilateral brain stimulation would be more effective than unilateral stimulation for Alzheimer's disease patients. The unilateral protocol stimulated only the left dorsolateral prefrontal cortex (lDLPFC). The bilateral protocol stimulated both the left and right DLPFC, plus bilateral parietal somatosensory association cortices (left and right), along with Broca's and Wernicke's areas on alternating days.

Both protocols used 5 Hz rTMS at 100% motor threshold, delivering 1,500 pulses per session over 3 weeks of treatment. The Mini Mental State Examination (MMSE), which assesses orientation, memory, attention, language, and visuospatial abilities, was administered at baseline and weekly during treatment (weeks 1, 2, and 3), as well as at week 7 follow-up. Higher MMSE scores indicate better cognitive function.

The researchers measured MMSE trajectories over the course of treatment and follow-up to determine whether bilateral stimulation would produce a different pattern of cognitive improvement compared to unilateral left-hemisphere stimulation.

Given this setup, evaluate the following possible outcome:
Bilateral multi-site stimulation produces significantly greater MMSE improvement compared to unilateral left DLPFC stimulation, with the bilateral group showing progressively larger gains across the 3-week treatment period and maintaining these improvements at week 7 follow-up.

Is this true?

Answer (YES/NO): NO